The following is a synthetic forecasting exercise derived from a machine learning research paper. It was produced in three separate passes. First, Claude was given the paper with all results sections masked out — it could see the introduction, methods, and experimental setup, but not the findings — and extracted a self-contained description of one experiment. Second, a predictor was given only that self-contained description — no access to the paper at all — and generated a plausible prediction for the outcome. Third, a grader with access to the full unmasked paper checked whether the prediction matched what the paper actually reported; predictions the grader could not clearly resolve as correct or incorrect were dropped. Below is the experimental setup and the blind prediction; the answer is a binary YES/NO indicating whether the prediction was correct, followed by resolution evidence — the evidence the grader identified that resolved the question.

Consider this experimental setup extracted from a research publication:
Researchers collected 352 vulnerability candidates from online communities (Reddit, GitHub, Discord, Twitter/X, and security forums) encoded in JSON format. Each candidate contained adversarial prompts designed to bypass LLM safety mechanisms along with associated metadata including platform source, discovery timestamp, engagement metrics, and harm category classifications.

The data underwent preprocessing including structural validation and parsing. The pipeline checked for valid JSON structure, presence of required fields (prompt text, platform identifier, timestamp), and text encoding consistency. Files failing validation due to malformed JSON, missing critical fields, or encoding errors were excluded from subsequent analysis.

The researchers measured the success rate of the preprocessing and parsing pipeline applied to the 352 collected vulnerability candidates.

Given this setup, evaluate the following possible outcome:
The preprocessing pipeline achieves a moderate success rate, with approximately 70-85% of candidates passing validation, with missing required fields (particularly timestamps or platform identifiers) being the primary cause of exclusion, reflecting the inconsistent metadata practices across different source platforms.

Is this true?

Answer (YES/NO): NO